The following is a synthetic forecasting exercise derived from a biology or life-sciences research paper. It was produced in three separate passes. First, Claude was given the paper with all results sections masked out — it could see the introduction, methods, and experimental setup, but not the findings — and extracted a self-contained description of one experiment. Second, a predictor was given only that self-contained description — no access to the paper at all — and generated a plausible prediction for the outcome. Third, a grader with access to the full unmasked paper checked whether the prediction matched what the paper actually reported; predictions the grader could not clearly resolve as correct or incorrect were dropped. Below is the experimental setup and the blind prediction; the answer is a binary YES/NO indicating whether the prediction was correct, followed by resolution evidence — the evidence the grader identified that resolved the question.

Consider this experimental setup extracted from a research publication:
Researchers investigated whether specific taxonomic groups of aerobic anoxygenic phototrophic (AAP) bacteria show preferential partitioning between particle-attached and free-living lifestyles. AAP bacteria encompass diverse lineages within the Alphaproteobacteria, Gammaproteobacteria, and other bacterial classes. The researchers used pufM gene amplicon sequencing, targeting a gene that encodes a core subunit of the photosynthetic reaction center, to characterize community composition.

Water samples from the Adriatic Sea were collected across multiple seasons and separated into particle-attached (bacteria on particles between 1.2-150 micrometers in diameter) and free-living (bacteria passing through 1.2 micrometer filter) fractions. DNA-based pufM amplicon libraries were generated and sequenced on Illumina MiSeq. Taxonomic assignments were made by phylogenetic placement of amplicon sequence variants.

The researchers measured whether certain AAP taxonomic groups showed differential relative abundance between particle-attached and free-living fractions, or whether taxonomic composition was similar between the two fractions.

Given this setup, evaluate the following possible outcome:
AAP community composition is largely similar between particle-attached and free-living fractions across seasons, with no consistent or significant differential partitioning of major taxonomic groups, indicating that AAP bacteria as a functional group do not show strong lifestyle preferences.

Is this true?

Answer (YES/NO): NO